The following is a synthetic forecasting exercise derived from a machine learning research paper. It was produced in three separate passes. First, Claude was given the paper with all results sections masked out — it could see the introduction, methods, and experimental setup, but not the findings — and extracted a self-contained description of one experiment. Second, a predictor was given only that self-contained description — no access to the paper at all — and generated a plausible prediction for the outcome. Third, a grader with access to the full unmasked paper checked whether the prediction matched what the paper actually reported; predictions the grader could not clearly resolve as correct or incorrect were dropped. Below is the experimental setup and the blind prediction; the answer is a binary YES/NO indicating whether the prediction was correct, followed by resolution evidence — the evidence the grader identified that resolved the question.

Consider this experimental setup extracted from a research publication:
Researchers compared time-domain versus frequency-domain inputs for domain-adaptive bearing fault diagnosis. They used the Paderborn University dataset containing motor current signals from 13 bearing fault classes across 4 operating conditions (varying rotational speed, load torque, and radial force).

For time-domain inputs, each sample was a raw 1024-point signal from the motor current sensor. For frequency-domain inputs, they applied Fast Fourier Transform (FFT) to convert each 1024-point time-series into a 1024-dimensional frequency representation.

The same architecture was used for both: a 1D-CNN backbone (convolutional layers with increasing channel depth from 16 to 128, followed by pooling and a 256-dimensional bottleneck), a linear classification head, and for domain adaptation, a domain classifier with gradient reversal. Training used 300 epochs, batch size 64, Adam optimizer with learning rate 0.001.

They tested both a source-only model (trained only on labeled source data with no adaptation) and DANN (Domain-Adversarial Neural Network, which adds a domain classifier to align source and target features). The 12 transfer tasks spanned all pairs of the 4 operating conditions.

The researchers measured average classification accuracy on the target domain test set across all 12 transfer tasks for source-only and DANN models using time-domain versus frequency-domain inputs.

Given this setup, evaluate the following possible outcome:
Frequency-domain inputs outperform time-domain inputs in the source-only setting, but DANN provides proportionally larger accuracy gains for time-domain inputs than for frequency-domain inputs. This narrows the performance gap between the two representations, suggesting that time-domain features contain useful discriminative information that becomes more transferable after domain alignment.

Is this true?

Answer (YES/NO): NO